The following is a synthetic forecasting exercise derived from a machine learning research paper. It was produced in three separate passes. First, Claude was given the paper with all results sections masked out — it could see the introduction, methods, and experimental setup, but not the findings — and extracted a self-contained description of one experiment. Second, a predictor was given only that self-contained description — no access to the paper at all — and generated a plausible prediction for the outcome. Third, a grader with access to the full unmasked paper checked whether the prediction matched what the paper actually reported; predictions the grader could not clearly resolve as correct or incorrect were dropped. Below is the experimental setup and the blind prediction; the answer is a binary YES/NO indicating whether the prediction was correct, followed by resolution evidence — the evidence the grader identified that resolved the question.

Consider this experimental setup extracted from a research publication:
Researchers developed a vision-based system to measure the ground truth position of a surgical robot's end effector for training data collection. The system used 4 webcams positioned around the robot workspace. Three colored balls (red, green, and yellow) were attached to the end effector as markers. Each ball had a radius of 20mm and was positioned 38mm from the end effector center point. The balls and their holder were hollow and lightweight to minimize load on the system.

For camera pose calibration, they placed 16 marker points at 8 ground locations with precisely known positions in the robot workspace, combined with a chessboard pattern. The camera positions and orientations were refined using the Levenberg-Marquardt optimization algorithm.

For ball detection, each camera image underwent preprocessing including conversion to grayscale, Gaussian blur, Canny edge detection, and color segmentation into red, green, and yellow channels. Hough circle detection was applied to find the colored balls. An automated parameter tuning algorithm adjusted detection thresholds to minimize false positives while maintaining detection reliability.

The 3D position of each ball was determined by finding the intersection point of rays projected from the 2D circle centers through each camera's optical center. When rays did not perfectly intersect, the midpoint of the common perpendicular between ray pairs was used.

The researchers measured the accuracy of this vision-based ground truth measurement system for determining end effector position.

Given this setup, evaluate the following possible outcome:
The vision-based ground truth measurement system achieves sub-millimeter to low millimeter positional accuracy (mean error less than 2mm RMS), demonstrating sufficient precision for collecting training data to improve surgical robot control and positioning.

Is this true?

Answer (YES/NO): YES